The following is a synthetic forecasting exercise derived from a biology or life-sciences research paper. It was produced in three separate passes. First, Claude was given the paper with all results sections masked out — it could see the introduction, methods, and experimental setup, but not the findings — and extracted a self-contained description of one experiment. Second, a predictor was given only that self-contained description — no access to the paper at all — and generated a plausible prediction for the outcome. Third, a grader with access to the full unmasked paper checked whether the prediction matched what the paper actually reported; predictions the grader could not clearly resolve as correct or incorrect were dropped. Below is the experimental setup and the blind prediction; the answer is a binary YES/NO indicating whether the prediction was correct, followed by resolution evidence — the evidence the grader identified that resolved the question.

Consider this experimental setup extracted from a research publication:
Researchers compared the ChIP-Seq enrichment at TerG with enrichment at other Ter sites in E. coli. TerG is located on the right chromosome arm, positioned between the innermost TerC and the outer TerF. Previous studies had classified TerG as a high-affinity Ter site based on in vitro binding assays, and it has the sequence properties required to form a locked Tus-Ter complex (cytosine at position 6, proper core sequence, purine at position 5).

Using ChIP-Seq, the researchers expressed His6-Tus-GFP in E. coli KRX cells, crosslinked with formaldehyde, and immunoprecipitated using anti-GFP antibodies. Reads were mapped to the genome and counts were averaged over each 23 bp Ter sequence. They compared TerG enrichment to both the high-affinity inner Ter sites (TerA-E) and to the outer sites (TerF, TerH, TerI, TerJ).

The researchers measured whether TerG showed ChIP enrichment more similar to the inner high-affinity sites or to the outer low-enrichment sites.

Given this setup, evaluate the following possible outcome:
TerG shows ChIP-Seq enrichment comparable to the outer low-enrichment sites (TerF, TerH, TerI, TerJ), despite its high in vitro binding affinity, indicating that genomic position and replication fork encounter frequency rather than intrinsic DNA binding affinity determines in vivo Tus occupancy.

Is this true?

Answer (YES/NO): NO